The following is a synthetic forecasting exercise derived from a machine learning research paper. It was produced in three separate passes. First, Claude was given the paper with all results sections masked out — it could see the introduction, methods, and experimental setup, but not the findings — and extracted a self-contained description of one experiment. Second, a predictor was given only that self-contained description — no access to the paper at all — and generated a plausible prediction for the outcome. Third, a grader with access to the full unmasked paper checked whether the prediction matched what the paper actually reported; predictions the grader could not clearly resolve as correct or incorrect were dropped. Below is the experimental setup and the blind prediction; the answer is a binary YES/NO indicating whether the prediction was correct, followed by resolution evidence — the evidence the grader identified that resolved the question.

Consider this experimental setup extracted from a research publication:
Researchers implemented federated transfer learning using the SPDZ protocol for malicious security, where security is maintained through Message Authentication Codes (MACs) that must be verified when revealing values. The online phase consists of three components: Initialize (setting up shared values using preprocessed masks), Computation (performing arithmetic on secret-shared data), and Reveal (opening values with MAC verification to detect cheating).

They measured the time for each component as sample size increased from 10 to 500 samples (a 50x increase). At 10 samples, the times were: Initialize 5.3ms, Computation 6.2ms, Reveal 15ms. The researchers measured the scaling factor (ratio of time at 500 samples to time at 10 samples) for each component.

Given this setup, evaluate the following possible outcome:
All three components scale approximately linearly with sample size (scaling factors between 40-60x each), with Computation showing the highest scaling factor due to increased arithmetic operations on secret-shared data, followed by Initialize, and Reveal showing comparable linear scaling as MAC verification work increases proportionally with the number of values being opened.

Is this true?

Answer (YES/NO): NO